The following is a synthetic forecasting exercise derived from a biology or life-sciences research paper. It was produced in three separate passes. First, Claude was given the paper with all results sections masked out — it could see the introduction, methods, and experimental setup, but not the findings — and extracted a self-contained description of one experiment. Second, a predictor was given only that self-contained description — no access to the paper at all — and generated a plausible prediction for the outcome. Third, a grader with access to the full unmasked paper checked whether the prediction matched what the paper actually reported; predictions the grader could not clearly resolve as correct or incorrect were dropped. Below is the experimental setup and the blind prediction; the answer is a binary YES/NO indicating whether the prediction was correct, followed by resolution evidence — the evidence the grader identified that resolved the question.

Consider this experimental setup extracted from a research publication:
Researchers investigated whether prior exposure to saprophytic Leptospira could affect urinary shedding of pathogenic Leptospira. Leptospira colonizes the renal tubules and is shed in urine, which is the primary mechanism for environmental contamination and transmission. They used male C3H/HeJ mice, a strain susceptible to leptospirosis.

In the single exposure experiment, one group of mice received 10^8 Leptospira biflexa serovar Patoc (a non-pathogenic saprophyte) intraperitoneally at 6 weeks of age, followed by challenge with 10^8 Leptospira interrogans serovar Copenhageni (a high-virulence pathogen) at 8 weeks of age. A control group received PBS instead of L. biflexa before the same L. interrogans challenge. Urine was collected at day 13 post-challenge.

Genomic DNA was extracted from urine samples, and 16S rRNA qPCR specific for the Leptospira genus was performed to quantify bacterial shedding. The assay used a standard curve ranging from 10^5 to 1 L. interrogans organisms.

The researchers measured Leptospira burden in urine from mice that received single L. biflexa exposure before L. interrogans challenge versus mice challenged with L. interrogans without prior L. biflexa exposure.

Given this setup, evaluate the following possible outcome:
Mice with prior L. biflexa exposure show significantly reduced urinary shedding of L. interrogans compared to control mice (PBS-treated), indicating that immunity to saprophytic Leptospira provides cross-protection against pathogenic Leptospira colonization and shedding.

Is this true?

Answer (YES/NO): NO